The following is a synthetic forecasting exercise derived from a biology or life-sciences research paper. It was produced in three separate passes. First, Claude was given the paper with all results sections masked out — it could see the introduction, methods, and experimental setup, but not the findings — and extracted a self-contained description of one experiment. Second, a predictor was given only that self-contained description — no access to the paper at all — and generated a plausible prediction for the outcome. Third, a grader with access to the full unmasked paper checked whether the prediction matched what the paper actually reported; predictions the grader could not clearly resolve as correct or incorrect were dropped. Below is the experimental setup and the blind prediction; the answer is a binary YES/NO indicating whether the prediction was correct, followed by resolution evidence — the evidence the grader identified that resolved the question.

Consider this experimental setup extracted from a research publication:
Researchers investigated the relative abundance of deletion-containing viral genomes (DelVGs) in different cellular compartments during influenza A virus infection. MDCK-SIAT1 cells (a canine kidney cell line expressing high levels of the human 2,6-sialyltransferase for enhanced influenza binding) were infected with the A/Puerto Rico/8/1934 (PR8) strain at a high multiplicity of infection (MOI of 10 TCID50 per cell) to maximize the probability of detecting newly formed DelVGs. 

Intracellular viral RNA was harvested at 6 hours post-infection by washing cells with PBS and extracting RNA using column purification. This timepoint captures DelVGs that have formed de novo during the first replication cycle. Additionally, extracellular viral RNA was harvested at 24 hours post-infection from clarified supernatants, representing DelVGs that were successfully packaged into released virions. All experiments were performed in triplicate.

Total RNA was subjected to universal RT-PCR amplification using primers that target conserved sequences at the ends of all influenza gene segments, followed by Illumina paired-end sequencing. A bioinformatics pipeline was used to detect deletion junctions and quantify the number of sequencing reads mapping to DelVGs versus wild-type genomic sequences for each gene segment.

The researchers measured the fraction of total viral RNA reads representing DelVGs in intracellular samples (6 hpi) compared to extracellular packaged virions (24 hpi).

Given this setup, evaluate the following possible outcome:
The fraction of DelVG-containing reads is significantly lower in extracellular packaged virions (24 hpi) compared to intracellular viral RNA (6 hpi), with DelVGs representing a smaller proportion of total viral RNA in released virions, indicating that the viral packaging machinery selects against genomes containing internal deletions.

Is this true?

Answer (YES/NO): YES